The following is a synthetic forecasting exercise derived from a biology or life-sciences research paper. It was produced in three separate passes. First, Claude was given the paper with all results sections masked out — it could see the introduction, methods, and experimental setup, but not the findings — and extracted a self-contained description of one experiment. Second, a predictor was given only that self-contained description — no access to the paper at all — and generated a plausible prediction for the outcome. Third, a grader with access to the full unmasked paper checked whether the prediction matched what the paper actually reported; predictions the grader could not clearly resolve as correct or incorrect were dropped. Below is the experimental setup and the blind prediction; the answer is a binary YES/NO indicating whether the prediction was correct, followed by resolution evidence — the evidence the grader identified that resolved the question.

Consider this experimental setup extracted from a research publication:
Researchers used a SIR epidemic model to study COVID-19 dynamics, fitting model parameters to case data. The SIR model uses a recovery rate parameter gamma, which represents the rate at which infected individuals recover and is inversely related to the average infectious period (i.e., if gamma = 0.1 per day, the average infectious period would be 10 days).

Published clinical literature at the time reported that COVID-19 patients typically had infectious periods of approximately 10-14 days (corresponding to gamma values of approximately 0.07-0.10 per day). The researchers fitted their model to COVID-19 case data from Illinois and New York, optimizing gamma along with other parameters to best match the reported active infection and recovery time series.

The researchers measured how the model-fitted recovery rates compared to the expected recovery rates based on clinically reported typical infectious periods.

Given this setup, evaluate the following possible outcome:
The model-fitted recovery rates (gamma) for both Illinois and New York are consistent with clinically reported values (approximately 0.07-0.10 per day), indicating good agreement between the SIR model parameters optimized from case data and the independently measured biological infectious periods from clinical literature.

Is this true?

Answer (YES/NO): NO